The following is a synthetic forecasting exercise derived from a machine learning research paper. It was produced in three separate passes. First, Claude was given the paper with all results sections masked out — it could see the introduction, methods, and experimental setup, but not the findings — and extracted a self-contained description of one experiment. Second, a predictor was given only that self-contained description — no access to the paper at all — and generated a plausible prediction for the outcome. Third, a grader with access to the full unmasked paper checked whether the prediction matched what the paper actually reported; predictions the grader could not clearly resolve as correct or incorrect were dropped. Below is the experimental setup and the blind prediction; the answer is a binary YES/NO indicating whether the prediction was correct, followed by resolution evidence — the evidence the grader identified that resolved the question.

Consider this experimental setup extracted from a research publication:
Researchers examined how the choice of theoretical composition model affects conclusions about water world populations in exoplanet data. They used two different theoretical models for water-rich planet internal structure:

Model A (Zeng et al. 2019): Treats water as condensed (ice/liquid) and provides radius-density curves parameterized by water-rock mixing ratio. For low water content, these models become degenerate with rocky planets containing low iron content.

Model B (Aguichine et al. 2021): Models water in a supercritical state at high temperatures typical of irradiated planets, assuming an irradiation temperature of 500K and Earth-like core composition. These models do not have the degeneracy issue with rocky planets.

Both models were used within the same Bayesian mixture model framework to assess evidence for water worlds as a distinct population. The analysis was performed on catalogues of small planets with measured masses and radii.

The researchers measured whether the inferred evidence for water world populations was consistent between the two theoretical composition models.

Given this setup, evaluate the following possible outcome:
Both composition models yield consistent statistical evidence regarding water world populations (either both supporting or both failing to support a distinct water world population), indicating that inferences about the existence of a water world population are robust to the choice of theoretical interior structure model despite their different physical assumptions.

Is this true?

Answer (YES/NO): NO